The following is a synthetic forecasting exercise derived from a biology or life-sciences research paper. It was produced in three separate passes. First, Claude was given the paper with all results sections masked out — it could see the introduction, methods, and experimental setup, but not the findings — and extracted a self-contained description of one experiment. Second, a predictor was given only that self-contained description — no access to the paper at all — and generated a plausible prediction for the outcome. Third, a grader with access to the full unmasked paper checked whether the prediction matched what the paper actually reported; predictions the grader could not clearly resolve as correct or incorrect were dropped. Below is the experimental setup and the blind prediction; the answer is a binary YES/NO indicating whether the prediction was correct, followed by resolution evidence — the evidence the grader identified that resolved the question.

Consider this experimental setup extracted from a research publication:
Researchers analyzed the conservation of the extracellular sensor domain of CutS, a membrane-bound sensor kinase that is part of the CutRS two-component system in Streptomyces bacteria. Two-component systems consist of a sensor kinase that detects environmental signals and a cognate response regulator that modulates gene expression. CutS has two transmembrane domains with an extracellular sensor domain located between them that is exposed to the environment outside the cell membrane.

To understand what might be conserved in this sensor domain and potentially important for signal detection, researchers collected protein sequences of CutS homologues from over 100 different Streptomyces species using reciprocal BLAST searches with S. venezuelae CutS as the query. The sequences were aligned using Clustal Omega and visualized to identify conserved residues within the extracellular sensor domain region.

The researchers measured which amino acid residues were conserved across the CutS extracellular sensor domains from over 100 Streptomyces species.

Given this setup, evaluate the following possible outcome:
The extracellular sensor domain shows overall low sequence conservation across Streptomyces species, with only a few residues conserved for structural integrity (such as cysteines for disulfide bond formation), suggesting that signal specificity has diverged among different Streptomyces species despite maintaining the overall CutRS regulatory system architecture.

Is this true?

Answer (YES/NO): NO